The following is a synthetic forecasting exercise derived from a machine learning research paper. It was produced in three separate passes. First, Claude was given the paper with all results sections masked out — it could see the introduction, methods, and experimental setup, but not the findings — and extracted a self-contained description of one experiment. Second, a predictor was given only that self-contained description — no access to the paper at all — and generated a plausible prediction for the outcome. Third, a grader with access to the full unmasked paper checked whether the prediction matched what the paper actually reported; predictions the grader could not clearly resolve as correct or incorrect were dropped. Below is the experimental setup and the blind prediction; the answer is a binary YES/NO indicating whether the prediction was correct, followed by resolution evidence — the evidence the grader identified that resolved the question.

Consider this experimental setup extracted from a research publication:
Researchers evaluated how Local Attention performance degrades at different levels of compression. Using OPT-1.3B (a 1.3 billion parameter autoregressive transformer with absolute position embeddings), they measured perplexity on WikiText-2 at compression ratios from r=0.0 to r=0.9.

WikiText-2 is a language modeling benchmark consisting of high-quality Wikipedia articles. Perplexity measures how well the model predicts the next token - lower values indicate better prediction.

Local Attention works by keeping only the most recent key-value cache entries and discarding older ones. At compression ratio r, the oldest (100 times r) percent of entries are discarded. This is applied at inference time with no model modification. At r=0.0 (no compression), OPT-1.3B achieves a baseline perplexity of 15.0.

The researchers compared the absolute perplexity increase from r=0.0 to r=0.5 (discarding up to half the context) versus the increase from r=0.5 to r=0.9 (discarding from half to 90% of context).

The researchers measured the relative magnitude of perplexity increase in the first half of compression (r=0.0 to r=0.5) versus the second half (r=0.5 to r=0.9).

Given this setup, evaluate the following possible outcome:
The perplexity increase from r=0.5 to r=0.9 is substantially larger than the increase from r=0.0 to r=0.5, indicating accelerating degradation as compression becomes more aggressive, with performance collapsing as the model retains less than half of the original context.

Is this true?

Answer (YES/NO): YES